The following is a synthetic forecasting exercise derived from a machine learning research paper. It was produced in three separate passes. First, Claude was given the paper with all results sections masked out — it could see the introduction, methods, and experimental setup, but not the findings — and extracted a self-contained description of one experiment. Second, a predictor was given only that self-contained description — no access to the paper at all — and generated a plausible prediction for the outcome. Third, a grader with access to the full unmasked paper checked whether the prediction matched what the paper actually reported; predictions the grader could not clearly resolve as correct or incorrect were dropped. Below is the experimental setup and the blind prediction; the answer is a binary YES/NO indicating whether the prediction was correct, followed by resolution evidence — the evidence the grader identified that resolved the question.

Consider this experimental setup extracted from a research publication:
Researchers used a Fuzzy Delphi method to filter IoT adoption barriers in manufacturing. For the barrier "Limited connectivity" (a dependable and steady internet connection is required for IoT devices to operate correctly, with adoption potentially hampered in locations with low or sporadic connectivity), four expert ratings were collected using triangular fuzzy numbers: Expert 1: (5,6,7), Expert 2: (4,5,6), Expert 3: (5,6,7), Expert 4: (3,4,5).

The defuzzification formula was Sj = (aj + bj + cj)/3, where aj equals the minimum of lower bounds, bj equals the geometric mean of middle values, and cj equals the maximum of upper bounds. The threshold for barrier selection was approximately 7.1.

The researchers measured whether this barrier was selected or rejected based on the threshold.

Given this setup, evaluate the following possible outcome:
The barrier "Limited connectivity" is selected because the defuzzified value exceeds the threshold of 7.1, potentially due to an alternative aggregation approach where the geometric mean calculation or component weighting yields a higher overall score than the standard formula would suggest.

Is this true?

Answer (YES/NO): NO